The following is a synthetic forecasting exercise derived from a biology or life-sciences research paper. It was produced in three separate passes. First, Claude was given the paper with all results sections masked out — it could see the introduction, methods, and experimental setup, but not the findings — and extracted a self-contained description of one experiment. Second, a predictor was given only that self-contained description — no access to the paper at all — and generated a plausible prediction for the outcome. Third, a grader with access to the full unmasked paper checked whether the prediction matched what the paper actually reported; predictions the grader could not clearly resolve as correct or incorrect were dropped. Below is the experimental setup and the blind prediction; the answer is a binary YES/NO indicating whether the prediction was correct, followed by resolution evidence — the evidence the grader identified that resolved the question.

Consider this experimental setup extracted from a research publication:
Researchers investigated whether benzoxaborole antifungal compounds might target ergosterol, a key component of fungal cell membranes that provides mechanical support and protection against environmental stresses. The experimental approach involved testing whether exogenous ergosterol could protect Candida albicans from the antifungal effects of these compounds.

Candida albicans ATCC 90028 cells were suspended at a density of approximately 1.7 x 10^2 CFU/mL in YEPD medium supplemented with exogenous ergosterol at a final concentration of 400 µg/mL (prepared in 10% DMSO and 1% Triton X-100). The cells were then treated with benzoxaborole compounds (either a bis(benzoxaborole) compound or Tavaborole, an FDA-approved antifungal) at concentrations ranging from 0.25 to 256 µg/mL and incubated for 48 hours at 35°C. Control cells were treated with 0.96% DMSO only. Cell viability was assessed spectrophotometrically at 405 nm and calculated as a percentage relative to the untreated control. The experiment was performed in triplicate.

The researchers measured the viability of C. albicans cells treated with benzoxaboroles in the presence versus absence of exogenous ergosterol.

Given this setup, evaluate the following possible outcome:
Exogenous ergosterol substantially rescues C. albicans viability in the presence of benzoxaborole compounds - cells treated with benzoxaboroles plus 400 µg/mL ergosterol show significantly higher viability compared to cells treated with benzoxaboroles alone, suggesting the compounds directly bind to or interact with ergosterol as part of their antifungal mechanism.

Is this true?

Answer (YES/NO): YES